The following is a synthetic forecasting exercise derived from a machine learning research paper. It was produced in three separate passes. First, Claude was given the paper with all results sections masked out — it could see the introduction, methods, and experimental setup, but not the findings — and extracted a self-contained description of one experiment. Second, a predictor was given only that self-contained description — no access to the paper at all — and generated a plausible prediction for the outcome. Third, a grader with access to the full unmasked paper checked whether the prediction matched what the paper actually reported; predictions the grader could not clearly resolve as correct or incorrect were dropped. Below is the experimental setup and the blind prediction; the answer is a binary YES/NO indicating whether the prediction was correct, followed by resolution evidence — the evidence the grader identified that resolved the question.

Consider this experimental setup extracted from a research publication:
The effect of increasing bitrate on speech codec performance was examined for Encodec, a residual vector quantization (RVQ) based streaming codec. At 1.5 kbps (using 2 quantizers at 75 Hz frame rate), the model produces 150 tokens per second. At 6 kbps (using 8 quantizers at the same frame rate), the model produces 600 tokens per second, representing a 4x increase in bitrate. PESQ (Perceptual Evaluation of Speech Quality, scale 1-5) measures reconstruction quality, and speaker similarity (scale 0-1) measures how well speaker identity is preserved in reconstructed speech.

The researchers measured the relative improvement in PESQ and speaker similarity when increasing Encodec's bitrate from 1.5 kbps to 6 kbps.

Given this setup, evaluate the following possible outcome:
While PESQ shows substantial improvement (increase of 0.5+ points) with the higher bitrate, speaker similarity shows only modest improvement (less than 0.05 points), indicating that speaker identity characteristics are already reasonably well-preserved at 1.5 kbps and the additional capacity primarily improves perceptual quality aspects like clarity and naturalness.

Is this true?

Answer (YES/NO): NO